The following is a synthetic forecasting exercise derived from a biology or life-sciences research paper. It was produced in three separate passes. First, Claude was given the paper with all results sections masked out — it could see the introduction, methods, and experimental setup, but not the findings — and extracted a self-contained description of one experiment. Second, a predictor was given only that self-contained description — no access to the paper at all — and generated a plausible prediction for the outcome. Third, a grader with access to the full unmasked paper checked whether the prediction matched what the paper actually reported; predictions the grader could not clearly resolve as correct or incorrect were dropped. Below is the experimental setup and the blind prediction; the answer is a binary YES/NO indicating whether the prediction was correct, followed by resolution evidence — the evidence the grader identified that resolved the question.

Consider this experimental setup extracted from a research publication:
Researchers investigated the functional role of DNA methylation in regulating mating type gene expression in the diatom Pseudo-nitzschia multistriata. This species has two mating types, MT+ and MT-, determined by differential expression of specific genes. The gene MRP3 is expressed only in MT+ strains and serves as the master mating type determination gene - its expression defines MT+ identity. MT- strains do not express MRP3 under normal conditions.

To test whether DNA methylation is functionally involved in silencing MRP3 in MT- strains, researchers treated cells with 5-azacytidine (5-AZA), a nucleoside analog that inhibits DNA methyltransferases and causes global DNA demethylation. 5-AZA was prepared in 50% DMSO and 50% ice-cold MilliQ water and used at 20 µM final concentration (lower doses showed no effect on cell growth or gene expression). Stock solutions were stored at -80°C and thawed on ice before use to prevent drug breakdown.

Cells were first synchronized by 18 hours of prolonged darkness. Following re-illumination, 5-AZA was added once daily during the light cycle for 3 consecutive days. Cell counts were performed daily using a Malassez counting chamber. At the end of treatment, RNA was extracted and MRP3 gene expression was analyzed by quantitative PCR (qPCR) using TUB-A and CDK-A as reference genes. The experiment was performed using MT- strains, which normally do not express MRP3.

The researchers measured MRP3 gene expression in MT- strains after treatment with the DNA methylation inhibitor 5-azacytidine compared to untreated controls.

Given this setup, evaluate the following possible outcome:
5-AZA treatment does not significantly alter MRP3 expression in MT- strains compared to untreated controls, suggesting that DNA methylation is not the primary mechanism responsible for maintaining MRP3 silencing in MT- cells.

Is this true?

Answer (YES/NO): NO